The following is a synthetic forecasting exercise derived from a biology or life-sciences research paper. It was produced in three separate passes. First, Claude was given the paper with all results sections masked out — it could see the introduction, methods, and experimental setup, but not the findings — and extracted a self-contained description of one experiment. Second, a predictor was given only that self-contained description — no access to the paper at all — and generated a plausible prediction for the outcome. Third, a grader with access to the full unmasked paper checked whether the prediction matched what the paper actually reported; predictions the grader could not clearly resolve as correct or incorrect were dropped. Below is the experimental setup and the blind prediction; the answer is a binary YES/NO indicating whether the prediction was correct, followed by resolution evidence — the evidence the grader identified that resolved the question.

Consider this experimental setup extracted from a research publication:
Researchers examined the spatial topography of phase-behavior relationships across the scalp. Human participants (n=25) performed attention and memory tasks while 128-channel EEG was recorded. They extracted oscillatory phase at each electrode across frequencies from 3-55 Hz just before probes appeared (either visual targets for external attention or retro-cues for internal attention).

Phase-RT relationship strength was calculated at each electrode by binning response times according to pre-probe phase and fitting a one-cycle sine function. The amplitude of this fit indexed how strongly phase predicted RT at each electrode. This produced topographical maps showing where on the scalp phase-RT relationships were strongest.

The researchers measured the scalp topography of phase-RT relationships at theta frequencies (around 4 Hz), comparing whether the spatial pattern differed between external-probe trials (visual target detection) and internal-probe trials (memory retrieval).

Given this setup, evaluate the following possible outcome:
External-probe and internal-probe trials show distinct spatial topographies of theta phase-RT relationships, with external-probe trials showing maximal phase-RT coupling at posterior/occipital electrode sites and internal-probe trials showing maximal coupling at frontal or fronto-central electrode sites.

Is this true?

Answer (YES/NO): NO